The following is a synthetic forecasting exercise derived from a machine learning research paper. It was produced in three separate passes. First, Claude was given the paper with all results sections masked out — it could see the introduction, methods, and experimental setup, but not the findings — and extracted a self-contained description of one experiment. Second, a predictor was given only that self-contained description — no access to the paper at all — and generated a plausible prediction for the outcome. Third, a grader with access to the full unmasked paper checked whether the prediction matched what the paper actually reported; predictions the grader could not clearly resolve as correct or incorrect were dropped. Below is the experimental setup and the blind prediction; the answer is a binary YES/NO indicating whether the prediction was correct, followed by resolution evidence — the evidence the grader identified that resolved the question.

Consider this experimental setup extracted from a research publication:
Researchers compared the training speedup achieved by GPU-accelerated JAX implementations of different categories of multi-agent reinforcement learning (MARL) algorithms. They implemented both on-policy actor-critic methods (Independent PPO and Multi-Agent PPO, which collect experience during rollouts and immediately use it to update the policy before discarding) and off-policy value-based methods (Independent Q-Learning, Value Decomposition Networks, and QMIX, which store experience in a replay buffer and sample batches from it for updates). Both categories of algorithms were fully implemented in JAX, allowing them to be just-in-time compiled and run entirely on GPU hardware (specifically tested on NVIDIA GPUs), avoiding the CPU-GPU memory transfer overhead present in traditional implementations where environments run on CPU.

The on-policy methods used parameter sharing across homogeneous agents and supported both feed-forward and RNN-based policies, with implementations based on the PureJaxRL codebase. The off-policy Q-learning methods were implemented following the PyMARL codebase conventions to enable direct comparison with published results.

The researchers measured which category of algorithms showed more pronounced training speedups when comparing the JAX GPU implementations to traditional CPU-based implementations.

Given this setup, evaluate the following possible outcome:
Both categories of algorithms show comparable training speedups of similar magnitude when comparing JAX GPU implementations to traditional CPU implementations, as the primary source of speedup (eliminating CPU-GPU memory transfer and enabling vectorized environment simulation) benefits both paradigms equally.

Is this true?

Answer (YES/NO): NO